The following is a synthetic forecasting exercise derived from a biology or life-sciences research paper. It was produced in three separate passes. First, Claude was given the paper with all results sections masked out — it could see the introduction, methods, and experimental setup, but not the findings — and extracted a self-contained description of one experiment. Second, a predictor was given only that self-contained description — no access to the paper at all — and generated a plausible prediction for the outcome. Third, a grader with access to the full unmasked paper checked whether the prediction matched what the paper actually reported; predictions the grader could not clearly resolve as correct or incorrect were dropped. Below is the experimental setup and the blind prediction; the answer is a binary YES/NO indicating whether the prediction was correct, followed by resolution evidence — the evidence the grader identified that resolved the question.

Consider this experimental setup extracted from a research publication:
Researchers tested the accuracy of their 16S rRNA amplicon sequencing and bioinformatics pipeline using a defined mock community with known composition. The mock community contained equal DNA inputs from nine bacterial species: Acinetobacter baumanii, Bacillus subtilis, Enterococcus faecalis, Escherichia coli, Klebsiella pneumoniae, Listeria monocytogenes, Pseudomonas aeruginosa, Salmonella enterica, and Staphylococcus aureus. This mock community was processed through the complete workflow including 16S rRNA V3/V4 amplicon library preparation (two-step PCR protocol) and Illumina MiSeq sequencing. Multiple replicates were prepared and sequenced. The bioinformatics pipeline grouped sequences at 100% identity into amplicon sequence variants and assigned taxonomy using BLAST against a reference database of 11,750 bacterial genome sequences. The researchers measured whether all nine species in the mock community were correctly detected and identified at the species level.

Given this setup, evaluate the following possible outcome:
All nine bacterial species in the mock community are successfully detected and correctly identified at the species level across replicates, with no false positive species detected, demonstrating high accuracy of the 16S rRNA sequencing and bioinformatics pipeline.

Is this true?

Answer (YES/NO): NO